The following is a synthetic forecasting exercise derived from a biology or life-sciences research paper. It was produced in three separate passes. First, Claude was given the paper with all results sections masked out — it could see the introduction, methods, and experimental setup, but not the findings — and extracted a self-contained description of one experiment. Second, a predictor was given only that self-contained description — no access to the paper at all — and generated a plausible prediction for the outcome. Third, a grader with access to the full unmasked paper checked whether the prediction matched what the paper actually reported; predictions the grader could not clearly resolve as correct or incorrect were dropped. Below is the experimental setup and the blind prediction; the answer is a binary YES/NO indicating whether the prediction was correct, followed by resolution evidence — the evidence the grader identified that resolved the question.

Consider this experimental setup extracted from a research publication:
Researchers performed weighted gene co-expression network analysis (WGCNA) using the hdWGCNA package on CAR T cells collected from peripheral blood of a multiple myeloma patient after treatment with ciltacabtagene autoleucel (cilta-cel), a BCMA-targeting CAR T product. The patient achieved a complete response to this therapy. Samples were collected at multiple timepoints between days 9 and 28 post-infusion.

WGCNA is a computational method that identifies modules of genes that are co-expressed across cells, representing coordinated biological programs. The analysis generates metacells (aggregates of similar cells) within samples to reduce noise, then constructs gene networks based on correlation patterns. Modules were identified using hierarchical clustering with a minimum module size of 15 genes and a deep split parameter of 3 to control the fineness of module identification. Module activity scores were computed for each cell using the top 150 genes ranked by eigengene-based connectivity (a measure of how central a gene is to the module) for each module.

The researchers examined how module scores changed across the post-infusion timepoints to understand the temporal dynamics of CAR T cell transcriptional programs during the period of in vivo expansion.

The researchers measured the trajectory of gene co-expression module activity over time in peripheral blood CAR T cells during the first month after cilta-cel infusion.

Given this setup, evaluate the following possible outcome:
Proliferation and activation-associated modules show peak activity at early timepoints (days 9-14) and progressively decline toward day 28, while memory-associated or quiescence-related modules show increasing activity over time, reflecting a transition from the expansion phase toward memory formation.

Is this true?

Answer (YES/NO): NO